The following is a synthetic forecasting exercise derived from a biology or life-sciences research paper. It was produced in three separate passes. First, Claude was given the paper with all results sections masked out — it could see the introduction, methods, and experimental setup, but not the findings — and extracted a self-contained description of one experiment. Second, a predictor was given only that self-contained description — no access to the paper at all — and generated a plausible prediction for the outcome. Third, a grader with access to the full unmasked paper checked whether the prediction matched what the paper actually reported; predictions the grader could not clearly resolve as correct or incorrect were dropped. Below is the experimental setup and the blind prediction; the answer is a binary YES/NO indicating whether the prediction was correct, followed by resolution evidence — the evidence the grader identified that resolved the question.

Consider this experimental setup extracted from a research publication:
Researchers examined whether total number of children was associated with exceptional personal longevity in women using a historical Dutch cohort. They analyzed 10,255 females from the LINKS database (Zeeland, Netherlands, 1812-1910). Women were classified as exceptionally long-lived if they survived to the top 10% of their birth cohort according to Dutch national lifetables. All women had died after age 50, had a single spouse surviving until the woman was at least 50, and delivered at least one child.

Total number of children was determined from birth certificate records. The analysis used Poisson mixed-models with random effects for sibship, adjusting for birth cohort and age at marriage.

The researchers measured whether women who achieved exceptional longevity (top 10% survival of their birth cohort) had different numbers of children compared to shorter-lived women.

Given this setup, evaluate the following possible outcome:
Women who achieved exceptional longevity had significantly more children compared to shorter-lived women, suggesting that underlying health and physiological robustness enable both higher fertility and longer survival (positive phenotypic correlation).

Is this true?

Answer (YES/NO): NO